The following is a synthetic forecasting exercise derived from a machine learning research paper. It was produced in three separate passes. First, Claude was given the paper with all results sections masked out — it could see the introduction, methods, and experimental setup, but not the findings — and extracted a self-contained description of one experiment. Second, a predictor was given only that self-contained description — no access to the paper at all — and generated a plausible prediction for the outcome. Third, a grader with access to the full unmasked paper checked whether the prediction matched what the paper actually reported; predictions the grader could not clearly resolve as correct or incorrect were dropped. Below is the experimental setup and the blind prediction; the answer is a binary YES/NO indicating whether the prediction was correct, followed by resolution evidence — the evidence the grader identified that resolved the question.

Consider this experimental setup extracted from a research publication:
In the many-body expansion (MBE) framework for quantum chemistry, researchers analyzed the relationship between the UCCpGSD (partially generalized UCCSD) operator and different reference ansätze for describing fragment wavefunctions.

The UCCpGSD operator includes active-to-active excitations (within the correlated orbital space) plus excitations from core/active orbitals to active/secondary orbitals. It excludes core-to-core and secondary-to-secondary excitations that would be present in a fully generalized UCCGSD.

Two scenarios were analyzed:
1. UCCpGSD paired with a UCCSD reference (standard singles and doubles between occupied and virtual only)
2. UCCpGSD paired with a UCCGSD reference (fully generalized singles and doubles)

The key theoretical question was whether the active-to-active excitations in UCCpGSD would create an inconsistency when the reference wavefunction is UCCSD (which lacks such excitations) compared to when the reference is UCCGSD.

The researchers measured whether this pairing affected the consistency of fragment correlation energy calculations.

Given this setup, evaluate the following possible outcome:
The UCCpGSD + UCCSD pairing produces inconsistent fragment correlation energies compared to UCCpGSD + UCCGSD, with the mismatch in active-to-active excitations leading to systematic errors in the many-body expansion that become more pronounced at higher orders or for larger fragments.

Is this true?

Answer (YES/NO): YES